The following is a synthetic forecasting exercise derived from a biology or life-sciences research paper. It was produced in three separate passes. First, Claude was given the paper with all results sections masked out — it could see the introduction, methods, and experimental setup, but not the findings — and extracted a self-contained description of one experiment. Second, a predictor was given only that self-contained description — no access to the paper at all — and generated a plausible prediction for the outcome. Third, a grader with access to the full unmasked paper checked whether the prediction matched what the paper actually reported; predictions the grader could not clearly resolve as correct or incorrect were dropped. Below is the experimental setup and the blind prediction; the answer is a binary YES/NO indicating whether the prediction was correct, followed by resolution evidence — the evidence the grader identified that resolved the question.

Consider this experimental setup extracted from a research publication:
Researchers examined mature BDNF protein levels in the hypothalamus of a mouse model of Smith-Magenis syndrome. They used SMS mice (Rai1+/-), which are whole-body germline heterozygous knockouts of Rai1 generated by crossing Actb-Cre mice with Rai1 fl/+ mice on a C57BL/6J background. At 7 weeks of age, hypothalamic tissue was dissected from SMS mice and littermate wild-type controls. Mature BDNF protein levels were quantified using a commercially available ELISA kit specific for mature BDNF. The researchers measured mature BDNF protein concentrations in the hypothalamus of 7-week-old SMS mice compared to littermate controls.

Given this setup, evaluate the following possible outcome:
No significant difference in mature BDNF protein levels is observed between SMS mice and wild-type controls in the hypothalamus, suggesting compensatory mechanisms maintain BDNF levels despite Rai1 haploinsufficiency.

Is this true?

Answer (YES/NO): NO